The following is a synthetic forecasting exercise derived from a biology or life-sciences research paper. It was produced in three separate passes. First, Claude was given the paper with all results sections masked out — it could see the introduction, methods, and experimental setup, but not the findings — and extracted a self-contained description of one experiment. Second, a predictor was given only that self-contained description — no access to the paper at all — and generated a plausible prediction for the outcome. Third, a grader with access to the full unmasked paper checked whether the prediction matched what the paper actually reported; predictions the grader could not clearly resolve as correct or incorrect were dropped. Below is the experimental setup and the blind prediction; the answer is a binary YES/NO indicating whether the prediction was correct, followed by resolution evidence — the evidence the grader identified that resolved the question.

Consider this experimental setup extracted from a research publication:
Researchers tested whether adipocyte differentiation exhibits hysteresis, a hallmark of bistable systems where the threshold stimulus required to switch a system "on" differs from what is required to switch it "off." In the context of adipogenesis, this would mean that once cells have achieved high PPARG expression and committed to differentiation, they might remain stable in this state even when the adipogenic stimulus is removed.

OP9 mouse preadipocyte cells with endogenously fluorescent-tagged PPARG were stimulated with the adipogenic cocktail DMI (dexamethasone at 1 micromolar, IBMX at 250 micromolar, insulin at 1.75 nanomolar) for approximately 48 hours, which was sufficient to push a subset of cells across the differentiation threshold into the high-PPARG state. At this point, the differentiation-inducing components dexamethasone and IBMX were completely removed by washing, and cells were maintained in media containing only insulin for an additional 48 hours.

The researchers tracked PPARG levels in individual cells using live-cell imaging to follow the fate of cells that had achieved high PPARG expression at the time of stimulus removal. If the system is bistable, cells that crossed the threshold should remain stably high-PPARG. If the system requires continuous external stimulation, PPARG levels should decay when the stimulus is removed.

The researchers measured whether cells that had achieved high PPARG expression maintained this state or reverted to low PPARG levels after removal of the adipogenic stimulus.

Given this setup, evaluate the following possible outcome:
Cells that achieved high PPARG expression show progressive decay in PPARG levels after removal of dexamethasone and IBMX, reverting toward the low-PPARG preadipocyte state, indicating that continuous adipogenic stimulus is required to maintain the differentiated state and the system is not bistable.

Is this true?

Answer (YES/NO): NO